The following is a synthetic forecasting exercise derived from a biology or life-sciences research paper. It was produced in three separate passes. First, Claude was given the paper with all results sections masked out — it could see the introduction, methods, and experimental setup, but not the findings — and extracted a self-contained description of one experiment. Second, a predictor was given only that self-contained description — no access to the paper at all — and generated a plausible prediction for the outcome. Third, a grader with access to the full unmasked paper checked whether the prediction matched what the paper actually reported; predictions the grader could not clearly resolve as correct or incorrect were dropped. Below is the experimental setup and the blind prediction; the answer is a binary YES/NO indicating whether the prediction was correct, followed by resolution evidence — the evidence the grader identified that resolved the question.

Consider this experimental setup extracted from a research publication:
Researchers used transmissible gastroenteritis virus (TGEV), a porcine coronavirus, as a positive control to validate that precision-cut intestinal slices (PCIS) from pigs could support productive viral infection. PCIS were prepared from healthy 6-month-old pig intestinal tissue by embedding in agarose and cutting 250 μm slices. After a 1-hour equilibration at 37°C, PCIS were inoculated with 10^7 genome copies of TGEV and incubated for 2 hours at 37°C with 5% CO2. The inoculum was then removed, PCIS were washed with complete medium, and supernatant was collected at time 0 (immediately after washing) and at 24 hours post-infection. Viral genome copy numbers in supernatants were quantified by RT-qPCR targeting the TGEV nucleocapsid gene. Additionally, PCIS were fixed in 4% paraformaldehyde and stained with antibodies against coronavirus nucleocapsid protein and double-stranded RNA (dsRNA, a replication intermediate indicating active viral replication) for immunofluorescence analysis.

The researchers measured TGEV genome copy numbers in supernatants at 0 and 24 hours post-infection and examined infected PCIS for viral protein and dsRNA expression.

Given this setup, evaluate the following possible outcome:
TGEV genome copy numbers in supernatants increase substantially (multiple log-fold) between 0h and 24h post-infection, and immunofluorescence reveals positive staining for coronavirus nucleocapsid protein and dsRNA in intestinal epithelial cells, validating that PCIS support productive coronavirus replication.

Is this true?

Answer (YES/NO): YES